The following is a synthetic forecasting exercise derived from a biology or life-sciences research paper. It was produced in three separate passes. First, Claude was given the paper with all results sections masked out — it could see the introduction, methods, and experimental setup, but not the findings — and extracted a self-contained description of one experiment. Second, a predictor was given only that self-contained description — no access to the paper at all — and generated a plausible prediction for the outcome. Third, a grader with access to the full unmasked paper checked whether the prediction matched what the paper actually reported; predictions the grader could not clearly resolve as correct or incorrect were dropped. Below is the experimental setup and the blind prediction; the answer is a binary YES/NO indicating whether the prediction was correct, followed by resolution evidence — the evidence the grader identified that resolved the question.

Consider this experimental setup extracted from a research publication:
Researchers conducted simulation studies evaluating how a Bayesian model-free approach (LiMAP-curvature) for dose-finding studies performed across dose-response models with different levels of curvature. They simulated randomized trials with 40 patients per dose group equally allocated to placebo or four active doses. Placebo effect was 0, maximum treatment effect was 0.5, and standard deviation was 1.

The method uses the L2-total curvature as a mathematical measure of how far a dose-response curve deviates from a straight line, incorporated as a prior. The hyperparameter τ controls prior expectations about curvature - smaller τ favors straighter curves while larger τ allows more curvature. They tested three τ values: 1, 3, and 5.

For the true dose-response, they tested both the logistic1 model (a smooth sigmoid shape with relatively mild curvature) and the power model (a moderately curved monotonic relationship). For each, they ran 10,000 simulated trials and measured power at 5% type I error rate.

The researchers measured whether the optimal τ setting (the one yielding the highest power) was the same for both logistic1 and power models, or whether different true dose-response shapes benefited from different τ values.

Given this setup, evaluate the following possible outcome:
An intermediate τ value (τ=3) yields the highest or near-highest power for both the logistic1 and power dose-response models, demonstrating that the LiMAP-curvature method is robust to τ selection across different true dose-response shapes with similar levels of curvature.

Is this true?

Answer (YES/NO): NO